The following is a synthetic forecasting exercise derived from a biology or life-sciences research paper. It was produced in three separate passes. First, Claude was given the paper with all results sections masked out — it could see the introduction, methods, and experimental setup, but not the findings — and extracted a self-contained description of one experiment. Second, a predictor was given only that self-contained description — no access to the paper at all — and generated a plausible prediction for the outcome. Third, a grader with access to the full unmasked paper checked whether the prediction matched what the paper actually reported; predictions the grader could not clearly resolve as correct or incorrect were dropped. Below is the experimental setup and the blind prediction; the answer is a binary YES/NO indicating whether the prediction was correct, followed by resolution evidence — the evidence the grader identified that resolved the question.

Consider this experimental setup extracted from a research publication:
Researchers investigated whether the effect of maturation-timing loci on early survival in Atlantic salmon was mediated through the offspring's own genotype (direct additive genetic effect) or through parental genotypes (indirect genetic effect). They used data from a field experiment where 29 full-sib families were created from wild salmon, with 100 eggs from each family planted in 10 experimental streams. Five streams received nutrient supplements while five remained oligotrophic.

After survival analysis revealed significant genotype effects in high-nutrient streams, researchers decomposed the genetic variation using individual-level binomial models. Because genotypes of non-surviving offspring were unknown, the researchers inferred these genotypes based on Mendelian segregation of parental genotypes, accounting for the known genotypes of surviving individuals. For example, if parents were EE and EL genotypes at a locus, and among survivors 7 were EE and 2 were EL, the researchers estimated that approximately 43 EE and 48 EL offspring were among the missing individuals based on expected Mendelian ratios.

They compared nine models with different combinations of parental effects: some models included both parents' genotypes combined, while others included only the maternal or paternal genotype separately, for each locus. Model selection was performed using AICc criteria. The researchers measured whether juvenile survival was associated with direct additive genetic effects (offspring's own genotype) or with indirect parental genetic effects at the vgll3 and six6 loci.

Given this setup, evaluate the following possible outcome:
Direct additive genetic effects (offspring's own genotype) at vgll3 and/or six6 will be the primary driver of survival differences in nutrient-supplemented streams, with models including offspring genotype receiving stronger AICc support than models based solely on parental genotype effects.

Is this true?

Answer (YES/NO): NO